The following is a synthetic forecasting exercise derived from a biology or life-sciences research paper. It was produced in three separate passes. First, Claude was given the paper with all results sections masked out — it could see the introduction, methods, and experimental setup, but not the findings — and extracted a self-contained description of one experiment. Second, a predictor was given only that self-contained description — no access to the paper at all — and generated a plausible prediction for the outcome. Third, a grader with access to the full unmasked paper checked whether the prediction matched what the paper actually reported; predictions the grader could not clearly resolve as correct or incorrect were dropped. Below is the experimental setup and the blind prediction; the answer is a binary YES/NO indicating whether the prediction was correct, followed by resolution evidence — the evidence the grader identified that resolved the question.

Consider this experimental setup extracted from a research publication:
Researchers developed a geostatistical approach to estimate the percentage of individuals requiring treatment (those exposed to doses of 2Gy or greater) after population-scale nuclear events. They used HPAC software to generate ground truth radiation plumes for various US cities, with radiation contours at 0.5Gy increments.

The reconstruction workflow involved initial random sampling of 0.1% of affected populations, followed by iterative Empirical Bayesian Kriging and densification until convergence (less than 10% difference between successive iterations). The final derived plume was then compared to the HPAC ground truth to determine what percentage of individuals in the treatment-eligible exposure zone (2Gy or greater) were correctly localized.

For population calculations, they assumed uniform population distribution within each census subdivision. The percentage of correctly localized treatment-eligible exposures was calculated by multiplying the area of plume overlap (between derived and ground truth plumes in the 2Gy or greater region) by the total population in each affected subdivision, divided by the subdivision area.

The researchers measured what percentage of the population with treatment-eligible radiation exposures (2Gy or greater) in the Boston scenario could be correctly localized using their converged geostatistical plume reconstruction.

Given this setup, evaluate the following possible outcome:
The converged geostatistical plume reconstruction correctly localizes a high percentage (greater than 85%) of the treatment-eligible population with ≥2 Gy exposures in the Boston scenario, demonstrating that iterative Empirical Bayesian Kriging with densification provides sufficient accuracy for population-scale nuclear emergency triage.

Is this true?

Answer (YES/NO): NO